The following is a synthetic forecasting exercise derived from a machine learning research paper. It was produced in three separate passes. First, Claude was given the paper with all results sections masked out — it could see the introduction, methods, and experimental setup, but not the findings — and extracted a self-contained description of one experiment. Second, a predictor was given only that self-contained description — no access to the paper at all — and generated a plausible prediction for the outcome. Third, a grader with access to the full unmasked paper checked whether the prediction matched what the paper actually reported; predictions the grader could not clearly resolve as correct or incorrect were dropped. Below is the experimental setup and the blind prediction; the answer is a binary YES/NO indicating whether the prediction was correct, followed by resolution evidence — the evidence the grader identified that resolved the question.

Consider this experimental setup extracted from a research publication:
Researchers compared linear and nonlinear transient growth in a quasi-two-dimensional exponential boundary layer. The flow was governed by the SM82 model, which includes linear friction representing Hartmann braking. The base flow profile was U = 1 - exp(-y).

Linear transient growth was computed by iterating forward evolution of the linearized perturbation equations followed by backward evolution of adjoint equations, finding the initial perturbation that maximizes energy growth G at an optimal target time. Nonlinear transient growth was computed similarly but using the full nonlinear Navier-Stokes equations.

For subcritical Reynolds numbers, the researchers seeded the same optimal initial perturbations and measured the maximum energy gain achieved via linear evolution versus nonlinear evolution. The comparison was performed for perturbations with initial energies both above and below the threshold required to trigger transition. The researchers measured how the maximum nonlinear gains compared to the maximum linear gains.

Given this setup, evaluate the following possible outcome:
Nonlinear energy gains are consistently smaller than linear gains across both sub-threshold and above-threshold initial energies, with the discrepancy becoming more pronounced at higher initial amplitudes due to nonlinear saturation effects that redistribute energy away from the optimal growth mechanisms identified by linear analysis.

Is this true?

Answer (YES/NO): NO